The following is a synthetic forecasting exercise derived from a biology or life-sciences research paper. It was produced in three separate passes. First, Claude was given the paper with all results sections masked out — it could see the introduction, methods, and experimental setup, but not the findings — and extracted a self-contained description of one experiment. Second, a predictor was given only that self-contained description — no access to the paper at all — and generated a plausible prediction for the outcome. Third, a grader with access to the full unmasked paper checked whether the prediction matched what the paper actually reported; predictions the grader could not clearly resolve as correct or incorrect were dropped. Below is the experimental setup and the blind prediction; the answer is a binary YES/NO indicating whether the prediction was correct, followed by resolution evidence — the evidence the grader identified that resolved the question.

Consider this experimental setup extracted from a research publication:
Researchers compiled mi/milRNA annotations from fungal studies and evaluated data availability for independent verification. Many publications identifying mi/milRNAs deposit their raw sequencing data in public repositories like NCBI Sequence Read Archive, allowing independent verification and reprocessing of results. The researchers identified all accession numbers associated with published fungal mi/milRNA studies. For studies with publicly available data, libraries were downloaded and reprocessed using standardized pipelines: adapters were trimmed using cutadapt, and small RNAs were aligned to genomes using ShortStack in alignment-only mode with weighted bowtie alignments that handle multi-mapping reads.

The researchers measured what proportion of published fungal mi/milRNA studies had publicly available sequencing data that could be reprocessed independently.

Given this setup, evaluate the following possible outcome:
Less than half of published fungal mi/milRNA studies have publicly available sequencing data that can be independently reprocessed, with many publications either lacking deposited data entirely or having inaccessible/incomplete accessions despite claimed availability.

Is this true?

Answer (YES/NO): NO